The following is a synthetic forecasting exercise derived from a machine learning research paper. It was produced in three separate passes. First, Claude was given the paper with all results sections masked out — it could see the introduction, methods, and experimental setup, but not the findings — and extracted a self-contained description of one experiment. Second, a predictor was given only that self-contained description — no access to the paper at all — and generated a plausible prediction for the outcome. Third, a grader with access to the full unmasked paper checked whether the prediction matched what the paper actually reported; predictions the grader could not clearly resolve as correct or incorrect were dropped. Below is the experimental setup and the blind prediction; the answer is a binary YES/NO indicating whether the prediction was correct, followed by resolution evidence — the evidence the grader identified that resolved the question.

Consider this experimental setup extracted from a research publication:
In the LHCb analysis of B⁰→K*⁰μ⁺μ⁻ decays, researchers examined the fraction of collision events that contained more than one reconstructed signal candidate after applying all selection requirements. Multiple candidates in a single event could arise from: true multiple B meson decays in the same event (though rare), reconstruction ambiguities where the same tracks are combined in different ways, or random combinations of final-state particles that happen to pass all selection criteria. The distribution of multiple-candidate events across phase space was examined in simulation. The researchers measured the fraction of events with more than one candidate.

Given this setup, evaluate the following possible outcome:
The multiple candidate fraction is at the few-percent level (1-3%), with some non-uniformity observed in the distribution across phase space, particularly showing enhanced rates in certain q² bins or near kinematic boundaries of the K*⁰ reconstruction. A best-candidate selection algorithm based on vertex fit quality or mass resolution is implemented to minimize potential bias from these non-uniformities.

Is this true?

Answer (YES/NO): NO